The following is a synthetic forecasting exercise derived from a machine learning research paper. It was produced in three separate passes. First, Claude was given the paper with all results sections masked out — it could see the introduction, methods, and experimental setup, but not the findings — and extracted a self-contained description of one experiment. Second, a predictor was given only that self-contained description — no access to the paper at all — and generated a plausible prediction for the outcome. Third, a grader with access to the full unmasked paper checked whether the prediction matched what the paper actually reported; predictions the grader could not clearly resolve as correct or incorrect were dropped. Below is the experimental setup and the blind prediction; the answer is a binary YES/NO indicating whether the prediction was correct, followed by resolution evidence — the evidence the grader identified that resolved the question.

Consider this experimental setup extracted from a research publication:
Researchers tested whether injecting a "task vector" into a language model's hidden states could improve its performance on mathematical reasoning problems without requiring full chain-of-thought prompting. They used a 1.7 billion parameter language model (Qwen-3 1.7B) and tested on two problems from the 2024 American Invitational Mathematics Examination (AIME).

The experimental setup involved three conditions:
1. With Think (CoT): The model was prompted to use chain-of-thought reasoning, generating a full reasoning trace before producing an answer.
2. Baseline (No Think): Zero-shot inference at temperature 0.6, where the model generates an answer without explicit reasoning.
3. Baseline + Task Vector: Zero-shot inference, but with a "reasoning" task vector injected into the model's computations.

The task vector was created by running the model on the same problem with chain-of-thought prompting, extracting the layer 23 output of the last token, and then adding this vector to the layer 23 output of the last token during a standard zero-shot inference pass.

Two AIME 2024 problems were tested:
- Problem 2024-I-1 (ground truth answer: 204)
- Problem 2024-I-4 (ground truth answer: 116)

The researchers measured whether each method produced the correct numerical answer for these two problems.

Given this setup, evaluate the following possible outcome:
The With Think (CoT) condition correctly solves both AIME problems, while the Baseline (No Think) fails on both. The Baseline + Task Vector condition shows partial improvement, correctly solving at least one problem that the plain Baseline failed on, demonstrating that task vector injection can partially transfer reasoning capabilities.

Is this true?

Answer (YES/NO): NO